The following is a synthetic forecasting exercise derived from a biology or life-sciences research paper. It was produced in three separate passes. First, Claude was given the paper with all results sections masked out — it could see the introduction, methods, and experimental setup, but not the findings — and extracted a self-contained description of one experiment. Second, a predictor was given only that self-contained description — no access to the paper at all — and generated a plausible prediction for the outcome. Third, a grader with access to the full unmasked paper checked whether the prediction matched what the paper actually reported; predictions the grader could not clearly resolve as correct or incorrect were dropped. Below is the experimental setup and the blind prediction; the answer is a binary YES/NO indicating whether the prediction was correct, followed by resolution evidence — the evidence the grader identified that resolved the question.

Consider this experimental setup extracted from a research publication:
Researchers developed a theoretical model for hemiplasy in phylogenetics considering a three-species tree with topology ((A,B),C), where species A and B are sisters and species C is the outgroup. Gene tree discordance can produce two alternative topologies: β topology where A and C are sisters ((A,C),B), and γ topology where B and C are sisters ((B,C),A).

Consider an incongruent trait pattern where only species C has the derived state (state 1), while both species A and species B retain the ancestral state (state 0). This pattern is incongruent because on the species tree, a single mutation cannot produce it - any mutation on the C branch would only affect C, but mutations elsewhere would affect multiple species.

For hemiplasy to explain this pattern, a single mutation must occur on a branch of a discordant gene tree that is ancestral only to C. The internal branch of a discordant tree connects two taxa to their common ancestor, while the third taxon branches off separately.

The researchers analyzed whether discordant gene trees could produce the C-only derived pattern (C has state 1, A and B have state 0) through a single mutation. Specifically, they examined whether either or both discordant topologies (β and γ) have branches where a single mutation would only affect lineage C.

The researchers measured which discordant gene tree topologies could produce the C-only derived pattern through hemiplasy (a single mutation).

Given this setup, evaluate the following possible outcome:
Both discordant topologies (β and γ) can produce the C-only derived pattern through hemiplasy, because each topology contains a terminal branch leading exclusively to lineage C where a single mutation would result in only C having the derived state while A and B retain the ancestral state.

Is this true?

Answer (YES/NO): NO